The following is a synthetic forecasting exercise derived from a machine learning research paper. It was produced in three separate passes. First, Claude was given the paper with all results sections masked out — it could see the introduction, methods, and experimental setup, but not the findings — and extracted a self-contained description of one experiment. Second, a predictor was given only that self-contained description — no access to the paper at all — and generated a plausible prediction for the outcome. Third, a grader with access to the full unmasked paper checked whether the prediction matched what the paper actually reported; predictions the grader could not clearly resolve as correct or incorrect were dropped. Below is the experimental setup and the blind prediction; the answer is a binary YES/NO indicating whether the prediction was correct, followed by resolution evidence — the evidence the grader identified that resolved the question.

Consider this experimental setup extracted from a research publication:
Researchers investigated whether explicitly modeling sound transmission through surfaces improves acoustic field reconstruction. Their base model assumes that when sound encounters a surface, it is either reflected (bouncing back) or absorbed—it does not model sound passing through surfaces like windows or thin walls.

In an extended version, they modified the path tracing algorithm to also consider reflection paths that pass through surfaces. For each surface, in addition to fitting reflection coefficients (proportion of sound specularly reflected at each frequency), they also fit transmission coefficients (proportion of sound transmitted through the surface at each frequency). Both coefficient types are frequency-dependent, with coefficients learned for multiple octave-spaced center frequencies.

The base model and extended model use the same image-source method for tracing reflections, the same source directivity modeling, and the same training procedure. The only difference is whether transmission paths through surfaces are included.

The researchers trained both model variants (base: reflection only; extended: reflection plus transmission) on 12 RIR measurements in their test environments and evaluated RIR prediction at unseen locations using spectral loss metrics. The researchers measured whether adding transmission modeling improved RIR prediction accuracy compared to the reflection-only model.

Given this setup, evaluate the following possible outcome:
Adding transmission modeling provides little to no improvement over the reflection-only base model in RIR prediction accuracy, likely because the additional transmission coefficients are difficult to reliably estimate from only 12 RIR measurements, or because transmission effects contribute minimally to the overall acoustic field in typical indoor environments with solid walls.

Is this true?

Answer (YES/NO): YES